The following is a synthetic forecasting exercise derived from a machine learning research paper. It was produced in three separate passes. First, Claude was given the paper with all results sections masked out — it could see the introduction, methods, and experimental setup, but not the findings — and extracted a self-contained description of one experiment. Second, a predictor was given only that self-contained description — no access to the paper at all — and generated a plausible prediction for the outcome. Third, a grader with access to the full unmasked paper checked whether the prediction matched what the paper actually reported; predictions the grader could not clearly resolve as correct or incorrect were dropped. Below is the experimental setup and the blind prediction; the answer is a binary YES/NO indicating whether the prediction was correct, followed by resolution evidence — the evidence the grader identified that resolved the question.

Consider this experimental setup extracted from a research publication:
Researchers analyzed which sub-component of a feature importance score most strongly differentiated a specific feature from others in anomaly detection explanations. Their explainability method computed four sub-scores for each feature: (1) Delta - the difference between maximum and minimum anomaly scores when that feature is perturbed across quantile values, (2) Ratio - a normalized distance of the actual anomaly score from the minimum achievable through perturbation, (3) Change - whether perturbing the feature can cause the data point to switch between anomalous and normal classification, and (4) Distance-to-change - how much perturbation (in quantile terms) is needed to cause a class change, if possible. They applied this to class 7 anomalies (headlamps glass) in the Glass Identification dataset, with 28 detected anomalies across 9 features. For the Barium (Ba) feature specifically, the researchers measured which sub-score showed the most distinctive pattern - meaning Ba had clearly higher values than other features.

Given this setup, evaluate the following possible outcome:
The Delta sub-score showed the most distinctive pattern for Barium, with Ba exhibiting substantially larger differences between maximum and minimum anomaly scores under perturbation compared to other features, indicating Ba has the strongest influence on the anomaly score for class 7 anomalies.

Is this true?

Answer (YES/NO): YES